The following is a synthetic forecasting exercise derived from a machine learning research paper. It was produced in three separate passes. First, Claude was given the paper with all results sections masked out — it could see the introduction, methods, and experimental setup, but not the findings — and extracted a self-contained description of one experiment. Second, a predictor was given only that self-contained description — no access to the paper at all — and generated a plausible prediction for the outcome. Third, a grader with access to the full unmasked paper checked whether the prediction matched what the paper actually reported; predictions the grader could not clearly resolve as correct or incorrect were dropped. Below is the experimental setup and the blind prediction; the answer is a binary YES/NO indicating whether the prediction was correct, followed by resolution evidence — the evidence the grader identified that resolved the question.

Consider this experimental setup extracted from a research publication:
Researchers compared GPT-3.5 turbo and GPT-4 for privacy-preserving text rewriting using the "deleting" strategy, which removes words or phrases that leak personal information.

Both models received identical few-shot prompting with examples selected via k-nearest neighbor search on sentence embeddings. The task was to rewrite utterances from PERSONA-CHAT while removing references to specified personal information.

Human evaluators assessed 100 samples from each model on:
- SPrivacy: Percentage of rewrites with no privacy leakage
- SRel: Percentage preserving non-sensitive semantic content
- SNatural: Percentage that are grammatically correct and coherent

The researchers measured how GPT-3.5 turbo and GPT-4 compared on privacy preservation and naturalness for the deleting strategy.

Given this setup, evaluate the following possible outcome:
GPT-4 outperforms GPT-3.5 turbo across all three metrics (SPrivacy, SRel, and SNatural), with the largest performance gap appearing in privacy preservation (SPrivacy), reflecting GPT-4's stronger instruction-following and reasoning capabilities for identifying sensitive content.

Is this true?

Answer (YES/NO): NO